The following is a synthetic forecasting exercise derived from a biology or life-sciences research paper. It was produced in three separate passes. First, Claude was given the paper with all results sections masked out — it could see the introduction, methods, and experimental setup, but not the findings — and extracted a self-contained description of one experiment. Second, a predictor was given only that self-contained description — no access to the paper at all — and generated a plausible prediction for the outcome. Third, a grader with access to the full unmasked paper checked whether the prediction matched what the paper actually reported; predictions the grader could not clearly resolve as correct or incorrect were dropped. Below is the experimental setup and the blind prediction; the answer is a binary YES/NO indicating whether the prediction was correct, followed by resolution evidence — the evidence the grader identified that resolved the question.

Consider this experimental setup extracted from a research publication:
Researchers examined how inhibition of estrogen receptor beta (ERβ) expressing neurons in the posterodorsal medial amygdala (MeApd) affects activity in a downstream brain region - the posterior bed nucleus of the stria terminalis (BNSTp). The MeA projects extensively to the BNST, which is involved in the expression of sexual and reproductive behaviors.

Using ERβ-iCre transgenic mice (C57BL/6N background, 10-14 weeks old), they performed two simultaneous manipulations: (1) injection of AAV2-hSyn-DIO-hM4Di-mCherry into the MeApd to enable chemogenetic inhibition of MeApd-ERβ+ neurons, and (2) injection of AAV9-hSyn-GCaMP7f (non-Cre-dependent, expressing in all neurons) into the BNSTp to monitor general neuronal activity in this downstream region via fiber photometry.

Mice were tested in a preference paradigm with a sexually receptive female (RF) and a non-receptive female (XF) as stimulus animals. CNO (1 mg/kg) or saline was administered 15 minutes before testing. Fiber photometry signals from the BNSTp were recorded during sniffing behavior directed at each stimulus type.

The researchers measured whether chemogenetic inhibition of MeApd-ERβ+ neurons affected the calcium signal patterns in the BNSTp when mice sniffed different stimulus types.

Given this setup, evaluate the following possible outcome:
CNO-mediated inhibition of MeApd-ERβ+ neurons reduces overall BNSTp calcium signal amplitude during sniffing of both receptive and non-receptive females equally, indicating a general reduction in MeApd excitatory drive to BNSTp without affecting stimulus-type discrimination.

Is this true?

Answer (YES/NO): NO